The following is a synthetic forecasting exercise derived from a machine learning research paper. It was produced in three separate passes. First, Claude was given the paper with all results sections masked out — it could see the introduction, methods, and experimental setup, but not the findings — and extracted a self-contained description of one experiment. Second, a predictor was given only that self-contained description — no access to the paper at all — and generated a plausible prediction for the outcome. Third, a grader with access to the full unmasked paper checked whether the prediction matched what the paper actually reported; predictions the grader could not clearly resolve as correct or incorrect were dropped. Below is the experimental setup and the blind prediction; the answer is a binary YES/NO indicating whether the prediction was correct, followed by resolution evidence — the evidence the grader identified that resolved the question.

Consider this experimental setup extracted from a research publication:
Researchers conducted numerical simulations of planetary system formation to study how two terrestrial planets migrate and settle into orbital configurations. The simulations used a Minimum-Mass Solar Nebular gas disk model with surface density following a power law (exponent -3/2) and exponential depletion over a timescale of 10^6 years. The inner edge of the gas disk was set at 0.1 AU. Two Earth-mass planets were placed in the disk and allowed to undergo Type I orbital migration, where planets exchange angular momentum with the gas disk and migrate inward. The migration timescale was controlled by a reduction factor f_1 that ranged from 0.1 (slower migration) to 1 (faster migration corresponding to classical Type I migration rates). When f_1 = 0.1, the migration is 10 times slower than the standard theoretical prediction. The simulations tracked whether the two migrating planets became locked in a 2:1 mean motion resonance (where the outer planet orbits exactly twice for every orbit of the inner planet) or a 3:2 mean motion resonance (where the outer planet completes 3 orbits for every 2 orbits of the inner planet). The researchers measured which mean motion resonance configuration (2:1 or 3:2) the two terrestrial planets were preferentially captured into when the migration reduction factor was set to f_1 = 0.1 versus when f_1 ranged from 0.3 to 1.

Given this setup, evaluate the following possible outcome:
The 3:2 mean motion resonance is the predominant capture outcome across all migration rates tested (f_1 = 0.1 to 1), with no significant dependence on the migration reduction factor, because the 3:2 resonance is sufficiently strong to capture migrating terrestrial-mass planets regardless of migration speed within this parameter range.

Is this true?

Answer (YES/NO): NO